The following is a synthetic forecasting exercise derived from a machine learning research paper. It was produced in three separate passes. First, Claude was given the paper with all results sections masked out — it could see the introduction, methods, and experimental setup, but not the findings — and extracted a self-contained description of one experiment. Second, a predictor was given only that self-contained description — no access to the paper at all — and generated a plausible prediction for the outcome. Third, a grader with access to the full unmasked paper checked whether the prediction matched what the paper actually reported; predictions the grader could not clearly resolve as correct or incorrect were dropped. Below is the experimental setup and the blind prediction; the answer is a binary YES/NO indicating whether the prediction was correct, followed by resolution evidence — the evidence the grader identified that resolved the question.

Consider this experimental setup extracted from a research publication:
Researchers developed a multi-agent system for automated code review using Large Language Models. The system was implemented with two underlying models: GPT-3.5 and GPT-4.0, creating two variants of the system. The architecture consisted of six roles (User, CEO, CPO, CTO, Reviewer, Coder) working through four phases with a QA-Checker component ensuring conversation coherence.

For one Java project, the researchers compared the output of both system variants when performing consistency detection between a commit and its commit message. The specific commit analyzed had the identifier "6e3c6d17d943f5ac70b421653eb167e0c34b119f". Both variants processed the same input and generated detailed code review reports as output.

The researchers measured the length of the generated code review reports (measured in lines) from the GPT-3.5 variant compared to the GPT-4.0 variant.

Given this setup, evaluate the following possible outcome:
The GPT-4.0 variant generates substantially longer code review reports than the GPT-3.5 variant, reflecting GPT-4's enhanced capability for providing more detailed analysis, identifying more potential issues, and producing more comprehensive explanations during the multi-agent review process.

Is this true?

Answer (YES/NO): YES